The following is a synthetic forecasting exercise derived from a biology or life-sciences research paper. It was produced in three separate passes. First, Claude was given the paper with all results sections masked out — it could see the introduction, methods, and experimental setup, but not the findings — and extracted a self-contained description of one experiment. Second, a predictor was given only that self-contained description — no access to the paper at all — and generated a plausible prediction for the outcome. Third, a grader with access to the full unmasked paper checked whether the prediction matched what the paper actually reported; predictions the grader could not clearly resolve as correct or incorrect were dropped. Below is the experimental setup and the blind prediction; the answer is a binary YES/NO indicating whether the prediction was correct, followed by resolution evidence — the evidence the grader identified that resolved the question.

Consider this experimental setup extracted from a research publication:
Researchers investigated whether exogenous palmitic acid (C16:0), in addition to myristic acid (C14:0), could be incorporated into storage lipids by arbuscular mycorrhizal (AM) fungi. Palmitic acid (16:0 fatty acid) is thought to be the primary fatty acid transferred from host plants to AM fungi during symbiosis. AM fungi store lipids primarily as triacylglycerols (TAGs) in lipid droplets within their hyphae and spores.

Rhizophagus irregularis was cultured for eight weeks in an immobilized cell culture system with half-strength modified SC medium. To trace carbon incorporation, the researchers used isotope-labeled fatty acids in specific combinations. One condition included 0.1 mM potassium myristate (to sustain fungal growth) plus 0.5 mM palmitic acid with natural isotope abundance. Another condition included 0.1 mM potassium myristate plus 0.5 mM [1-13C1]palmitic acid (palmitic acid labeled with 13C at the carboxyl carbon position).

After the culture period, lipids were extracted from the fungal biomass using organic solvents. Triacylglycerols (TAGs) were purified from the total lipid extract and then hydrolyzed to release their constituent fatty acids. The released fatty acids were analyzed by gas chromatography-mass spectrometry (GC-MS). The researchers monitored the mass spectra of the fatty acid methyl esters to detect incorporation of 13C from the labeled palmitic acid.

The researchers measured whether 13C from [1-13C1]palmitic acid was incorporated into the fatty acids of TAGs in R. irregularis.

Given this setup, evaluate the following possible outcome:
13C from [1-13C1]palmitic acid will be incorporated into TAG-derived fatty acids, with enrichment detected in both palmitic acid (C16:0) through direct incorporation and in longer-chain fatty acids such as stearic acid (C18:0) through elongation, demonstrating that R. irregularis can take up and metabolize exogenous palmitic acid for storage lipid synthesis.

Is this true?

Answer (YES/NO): NO